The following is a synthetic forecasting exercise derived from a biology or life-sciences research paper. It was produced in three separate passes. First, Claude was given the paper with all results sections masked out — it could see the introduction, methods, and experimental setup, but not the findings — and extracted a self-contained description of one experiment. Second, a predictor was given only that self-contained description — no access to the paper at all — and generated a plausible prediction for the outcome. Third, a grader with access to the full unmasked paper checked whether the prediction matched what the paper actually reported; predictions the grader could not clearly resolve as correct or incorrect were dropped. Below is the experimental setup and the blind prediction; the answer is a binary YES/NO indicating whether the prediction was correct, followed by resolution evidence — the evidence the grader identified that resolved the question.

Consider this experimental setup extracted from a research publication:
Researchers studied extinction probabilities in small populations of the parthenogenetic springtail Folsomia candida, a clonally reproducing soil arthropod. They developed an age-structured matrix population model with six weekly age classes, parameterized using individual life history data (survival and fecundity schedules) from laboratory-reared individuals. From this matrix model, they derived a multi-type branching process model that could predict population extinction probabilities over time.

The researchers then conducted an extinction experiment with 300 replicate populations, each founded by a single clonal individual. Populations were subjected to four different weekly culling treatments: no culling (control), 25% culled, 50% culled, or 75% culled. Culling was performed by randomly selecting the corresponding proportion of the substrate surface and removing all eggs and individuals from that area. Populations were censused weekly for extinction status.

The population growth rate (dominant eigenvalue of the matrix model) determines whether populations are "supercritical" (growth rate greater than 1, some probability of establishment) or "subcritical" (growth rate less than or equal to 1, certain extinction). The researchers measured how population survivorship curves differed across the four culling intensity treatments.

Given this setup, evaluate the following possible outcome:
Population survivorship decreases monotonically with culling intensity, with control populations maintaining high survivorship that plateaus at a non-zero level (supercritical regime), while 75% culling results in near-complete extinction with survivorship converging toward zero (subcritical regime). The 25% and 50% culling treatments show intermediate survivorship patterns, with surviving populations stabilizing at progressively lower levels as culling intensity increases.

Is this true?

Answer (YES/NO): YES